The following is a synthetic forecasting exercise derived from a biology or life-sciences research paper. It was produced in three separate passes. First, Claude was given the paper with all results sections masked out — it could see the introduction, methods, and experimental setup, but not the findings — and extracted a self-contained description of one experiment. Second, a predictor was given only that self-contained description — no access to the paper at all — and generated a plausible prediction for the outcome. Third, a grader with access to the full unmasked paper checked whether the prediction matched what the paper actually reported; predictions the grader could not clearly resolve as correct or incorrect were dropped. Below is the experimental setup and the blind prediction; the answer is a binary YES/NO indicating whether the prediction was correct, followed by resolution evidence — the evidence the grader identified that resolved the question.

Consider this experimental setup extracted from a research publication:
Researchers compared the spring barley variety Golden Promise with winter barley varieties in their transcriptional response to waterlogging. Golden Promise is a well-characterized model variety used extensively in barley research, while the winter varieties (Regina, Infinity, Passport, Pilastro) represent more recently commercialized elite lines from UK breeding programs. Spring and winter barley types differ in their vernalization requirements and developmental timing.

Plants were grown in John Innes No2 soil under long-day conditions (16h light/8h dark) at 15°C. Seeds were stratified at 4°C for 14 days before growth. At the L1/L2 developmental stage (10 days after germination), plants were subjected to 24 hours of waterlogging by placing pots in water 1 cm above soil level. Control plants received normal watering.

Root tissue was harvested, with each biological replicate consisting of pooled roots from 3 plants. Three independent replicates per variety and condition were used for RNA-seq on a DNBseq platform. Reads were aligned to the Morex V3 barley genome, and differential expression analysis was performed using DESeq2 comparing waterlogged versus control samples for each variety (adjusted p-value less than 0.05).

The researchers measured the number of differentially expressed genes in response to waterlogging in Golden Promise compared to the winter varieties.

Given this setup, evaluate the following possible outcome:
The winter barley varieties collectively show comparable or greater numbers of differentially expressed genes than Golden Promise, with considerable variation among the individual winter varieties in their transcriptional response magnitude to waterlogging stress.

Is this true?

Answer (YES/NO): YES